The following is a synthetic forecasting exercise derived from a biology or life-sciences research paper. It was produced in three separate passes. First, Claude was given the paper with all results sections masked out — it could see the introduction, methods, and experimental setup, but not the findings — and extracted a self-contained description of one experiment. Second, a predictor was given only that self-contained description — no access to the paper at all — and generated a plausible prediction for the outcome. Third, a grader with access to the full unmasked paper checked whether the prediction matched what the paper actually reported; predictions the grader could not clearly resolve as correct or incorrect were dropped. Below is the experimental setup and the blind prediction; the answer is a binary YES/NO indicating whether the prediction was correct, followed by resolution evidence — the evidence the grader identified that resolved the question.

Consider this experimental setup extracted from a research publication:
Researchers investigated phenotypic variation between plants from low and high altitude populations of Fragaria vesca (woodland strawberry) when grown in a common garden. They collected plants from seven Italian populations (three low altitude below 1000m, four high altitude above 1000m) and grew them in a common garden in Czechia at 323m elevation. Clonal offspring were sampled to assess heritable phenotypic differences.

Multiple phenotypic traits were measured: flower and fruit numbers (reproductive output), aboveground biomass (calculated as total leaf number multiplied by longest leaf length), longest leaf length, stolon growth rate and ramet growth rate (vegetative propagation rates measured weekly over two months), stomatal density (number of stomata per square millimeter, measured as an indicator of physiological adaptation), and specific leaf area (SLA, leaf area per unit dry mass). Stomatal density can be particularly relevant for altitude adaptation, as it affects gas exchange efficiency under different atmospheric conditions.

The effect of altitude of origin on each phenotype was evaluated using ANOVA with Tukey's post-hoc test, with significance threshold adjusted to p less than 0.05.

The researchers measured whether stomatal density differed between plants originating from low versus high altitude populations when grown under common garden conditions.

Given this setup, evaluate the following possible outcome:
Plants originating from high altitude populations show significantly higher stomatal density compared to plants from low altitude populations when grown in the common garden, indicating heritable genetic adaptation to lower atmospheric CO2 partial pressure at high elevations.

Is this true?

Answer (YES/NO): NO